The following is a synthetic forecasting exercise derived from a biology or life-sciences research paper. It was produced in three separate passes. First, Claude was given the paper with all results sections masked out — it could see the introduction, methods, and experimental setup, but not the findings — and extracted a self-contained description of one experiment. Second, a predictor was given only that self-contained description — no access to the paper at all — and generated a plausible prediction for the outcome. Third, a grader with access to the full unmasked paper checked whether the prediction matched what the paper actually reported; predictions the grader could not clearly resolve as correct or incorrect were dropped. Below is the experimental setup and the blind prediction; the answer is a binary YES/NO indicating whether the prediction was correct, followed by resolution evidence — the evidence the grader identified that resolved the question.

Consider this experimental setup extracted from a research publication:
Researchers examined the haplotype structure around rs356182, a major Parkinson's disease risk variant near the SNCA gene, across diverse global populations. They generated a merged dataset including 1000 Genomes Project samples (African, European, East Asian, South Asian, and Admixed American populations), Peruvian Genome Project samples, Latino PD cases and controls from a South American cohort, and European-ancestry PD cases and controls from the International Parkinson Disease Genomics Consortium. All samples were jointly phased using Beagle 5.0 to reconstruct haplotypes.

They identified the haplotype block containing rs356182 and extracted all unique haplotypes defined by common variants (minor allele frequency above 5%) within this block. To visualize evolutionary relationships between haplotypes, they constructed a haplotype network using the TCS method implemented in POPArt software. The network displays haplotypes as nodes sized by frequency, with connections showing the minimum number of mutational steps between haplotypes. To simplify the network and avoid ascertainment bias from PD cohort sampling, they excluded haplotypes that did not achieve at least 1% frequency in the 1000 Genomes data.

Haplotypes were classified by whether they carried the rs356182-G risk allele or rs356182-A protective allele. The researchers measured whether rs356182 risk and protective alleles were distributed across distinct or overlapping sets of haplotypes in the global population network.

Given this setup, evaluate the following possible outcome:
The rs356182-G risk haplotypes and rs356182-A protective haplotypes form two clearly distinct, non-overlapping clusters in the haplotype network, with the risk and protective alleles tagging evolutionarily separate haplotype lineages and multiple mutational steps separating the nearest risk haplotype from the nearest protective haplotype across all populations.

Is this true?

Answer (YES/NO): NO